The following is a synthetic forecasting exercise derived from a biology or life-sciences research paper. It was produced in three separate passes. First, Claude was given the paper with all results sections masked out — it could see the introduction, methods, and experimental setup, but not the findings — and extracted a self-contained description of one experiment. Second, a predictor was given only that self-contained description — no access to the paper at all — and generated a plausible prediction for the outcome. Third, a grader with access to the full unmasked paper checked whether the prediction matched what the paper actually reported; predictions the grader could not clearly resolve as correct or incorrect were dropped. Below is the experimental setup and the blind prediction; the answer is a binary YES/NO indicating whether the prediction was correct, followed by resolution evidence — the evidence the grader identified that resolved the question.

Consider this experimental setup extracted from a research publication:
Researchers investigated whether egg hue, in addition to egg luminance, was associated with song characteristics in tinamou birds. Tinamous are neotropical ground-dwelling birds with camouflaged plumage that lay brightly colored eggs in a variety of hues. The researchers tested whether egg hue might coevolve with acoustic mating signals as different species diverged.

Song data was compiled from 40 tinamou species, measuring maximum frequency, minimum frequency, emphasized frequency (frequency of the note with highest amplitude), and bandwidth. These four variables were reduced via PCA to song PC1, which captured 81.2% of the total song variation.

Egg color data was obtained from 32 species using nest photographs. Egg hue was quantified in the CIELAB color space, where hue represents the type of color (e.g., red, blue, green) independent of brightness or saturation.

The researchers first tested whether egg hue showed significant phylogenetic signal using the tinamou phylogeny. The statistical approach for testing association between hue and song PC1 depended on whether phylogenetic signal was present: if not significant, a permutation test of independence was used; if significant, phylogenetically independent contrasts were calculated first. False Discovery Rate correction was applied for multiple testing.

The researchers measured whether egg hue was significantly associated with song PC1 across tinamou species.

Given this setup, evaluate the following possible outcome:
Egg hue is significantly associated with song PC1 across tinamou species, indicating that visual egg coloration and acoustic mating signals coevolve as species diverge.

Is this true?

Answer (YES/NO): NO